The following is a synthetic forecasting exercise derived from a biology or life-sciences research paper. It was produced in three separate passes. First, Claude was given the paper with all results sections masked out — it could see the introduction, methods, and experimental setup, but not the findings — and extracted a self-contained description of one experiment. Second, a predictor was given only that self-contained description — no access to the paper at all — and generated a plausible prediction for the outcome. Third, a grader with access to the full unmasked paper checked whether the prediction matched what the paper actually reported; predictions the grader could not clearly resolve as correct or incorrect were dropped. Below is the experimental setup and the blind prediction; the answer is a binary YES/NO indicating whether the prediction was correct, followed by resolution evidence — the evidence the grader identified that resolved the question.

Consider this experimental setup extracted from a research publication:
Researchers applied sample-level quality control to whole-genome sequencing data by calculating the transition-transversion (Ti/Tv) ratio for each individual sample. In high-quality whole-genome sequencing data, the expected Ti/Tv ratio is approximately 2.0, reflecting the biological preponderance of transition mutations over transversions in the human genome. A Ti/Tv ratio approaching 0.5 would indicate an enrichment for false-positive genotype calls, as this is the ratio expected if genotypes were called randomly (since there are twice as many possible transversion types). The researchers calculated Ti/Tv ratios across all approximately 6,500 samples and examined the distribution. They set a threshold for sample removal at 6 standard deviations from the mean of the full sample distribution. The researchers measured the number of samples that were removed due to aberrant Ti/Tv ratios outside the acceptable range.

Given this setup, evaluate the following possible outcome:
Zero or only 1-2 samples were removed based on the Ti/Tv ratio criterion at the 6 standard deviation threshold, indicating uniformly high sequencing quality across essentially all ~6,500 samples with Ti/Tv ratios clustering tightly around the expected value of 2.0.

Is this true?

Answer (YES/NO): YES